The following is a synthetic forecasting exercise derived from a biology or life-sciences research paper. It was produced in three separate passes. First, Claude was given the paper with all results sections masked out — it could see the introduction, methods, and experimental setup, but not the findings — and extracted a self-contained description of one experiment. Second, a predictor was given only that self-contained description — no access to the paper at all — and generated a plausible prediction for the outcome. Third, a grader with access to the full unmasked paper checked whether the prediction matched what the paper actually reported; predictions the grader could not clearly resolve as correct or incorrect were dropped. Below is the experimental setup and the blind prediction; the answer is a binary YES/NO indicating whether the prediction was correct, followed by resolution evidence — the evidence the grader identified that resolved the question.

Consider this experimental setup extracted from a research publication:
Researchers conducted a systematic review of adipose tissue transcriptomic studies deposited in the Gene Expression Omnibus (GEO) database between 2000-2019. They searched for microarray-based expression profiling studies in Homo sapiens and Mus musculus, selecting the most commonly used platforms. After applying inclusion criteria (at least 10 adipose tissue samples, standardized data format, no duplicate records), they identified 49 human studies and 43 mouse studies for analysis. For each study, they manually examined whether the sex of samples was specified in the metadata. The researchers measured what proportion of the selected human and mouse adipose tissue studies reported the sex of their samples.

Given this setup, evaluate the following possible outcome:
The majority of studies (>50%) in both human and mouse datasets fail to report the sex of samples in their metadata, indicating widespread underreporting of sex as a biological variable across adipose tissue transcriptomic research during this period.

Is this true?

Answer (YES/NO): NO